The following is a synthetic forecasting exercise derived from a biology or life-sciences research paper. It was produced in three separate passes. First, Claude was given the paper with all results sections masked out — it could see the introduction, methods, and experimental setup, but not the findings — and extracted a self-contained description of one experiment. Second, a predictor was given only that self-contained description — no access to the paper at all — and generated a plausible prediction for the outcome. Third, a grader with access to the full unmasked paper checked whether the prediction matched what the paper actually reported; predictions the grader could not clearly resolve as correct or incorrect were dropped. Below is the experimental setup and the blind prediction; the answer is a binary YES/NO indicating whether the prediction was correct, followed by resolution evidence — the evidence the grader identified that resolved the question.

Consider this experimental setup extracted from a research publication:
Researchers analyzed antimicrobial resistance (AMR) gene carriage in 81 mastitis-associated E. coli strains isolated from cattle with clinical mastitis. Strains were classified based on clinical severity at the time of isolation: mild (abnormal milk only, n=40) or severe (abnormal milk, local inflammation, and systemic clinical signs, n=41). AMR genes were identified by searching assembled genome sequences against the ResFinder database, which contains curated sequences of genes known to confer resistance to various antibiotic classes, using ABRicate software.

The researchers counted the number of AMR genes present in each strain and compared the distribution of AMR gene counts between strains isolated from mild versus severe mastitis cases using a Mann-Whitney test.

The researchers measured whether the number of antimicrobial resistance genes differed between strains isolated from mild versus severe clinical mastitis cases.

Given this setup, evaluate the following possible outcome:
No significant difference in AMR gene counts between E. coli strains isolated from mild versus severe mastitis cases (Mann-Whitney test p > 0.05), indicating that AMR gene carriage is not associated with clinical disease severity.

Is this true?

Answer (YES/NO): YES